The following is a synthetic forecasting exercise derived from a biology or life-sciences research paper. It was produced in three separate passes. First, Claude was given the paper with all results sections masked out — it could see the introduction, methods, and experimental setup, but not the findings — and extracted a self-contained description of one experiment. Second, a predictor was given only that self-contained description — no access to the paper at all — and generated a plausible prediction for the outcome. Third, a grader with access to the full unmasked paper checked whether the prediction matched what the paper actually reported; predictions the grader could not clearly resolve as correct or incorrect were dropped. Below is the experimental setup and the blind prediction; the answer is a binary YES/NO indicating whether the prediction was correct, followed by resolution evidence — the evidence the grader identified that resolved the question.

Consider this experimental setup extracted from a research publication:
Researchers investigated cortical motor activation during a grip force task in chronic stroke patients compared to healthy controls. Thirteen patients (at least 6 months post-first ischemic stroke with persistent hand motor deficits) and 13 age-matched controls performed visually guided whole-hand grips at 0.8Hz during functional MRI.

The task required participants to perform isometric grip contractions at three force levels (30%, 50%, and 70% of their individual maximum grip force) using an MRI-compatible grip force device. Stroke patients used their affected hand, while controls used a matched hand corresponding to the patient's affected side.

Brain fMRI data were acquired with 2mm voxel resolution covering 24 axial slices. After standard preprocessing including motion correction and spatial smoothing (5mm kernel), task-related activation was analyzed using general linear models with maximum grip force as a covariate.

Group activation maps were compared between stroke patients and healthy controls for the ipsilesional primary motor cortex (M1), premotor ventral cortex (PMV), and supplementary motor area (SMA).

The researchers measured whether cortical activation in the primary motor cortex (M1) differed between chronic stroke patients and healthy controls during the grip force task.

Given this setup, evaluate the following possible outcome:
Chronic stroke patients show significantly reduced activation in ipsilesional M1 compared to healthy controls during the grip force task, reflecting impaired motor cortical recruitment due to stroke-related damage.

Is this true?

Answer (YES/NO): NO